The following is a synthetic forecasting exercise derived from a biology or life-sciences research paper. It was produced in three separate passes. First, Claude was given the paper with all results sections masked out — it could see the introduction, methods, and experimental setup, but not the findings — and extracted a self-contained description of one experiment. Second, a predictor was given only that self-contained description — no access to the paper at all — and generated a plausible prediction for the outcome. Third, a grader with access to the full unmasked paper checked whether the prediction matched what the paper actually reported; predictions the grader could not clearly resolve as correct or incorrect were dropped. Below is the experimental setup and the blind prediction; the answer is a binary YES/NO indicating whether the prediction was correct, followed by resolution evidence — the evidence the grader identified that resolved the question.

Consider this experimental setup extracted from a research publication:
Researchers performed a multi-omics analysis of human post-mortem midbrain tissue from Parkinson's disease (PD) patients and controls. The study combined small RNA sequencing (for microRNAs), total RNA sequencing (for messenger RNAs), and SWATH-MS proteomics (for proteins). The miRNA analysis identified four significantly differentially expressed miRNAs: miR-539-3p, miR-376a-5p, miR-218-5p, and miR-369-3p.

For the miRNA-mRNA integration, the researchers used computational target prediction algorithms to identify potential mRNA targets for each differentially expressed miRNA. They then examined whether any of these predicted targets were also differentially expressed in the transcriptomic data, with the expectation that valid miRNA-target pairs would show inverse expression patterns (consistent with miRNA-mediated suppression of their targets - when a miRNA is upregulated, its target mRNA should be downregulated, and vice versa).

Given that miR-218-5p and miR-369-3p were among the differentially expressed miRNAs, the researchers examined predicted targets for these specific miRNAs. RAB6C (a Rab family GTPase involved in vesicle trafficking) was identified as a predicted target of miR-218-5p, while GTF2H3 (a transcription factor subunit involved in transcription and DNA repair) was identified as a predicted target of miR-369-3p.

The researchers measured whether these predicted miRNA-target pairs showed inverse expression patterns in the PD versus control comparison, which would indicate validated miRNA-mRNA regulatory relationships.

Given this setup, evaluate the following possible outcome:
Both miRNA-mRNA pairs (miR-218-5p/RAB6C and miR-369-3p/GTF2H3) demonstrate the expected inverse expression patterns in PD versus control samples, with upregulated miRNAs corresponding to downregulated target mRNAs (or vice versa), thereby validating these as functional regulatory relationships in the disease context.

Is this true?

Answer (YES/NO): YES